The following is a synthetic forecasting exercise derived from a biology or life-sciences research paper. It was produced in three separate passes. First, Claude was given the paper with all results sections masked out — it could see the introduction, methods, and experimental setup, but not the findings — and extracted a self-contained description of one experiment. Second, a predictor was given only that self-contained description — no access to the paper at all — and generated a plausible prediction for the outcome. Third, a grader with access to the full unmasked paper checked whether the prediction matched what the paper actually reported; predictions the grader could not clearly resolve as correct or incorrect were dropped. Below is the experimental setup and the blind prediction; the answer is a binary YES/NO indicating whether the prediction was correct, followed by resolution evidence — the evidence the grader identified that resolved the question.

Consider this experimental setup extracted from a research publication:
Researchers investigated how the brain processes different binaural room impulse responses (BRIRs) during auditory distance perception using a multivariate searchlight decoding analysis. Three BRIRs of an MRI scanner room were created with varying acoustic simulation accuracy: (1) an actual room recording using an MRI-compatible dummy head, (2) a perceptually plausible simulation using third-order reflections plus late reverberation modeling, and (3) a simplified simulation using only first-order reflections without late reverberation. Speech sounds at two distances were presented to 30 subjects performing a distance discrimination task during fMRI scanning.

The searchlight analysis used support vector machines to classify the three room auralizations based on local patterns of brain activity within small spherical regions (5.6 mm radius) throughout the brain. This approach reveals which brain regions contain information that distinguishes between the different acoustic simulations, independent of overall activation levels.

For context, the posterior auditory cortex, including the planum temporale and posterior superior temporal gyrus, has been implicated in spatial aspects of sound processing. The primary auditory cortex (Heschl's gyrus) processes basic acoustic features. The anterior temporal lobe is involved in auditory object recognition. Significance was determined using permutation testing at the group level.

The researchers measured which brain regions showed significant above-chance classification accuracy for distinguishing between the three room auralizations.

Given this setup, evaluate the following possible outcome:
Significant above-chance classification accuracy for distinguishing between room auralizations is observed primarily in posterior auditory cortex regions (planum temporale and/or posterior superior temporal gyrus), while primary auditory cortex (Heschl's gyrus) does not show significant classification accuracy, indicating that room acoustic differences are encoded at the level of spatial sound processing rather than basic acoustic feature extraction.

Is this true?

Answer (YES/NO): NO